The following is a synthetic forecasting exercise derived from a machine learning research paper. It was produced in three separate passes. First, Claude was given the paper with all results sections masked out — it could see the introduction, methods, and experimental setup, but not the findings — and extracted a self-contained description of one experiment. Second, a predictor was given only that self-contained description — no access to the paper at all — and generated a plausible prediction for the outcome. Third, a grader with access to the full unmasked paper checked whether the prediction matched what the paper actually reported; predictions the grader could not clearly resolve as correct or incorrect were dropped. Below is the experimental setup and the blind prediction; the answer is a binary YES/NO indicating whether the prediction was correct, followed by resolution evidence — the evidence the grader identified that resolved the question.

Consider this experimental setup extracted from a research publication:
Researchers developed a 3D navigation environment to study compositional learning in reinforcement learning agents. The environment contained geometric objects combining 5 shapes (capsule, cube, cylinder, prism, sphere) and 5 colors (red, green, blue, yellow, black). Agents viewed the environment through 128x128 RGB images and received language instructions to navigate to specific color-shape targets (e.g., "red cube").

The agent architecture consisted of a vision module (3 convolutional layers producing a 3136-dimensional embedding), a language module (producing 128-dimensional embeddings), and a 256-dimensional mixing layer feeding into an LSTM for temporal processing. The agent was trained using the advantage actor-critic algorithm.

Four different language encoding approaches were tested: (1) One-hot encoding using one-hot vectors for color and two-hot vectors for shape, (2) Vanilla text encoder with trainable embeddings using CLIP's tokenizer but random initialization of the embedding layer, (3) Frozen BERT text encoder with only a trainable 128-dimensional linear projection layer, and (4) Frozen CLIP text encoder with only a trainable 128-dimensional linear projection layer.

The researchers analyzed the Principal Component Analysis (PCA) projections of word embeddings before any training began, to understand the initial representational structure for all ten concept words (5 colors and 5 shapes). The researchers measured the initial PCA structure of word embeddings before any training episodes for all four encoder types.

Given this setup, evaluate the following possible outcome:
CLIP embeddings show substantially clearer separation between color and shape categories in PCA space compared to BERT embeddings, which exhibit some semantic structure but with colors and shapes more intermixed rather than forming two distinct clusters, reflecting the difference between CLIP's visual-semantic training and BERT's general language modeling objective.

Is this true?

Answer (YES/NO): NO